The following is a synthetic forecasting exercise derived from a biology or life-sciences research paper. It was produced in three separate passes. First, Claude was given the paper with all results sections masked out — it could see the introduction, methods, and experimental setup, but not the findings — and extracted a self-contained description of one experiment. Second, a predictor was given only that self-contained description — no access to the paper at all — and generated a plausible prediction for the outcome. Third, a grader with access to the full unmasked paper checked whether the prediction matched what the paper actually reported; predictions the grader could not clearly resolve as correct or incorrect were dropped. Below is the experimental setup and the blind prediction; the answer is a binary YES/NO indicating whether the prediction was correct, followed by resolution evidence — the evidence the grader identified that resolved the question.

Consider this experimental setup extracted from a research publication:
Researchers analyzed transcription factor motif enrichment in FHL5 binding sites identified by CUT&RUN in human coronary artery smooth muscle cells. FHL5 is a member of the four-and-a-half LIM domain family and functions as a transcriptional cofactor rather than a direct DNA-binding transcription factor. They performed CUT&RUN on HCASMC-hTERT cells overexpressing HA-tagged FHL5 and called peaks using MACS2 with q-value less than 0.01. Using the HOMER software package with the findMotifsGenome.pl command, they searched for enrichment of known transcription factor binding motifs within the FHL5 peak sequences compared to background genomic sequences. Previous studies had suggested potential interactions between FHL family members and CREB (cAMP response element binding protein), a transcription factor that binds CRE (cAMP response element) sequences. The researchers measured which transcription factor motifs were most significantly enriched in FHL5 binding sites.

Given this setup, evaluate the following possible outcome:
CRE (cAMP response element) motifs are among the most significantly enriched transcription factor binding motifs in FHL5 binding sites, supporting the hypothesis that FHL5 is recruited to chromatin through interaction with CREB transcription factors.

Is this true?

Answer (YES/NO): YES